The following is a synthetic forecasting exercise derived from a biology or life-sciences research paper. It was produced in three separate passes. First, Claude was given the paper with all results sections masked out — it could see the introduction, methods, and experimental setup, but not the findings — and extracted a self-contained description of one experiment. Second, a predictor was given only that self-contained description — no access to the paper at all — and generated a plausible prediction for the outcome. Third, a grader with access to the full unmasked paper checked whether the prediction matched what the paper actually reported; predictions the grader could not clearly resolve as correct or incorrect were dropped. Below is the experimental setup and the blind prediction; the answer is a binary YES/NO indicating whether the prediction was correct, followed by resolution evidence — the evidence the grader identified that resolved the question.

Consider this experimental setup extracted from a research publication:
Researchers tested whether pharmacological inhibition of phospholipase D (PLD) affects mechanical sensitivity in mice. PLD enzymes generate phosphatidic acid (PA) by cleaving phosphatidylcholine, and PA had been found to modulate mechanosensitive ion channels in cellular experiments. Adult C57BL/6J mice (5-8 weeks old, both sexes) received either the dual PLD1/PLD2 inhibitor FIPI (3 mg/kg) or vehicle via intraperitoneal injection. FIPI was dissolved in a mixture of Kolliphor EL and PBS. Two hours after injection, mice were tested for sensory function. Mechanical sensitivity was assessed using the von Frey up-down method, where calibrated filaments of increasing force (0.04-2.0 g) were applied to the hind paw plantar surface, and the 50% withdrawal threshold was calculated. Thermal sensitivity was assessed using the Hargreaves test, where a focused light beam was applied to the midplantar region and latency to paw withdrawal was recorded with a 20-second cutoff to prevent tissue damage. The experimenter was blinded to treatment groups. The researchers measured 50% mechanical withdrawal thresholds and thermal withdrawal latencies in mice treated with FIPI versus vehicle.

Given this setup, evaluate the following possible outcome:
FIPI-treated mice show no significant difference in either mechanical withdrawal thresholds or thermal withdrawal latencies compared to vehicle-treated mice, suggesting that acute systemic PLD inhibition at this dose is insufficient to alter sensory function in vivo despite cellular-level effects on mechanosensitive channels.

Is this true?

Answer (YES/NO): NO